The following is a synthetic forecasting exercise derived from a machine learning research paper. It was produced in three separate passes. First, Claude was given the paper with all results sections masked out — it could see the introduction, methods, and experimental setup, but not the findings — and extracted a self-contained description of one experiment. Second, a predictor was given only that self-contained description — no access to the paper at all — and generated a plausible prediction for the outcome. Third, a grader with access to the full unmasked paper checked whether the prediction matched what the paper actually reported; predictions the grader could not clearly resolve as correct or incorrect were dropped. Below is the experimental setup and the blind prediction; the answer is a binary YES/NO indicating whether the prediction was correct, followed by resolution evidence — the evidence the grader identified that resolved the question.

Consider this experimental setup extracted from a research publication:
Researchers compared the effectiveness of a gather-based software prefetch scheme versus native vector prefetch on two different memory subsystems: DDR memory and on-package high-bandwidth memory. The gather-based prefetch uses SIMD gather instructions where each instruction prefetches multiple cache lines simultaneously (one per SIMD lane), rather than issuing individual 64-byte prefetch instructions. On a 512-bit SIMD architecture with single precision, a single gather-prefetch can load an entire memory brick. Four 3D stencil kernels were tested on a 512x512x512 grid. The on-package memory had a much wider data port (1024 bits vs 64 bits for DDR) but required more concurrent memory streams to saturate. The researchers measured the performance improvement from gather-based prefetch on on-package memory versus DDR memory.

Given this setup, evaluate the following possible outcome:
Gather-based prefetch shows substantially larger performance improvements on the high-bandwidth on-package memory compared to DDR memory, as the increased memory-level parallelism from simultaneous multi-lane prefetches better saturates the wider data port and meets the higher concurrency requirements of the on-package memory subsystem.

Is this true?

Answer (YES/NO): YES